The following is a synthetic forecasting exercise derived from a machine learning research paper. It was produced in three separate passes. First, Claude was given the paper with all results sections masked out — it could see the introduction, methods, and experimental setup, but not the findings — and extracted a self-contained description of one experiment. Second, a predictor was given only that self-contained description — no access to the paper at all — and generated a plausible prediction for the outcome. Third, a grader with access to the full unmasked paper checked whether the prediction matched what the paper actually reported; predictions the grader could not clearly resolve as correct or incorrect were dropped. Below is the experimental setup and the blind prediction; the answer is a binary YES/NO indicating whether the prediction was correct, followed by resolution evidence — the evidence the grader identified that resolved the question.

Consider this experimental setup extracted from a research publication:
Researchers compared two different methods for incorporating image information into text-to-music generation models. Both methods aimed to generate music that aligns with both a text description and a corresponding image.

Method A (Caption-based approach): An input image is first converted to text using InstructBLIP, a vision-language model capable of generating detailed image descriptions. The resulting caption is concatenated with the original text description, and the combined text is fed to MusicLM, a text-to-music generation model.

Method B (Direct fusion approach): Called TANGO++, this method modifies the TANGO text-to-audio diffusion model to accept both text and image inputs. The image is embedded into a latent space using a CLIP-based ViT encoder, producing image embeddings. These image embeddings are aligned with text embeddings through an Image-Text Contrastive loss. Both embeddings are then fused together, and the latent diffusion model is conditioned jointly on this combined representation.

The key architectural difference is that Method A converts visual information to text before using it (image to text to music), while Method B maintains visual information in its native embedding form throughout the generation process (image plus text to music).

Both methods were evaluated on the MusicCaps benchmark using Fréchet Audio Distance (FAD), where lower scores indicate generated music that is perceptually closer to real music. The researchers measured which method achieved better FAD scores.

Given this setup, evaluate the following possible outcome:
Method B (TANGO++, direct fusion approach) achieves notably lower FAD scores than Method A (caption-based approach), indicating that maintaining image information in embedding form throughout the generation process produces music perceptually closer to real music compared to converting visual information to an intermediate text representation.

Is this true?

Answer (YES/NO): YES